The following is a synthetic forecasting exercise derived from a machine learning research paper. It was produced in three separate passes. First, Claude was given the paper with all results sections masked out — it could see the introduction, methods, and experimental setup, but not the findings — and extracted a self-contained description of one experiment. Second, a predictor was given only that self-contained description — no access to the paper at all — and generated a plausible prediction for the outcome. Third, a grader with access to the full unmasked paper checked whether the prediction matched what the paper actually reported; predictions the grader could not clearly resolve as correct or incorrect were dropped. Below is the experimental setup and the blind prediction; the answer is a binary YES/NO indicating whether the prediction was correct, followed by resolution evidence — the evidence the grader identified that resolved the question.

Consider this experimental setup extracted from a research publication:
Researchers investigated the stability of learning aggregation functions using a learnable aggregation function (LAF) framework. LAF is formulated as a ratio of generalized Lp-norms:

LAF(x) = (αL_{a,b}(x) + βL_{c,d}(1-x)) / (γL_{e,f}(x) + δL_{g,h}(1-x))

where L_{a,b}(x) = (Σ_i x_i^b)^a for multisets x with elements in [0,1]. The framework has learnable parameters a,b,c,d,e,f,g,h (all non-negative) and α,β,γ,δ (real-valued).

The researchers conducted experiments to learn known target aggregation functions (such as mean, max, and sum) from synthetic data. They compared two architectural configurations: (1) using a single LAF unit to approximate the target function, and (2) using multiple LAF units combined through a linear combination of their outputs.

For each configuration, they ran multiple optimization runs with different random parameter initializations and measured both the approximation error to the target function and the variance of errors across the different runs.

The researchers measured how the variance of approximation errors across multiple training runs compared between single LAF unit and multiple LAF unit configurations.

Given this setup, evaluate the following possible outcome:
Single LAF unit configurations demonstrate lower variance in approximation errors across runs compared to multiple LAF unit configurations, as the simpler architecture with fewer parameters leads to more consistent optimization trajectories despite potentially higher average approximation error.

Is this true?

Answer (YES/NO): NO